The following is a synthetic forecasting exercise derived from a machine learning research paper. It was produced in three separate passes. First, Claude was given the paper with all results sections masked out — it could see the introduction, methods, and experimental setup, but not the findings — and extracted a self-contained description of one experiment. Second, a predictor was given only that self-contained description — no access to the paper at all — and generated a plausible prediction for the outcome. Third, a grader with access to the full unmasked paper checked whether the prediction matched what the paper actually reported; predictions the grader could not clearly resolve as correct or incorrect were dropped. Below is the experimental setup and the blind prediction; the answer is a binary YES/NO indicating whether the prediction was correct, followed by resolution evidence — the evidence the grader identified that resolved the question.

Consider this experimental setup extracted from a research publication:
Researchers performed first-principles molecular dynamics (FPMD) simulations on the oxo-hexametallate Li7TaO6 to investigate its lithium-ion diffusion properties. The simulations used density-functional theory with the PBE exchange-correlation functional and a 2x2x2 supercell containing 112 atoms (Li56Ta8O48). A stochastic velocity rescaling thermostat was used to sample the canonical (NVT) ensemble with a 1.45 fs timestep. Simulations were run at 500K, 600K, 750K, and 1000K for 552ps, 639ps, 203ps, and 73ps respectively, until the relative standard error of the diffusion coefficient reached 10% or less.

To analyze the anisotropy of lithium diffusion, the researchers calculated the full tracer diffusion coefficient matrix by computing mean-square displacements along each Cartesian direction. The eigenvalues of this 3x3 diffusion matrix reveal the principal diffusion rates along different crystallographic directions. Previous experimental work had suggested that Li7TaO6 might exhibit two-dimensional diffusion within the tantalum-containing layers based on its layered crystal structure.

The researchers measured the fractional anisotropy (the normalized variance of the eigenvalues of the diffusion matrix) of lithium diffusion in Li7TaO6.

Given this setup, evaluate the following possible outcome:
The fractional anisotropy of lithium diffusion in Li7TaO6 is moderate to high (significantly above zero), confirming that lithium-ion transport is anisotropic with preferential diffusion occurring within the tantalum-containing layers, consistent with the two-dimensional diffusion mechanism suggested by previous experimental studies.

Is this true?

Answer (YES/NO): NO